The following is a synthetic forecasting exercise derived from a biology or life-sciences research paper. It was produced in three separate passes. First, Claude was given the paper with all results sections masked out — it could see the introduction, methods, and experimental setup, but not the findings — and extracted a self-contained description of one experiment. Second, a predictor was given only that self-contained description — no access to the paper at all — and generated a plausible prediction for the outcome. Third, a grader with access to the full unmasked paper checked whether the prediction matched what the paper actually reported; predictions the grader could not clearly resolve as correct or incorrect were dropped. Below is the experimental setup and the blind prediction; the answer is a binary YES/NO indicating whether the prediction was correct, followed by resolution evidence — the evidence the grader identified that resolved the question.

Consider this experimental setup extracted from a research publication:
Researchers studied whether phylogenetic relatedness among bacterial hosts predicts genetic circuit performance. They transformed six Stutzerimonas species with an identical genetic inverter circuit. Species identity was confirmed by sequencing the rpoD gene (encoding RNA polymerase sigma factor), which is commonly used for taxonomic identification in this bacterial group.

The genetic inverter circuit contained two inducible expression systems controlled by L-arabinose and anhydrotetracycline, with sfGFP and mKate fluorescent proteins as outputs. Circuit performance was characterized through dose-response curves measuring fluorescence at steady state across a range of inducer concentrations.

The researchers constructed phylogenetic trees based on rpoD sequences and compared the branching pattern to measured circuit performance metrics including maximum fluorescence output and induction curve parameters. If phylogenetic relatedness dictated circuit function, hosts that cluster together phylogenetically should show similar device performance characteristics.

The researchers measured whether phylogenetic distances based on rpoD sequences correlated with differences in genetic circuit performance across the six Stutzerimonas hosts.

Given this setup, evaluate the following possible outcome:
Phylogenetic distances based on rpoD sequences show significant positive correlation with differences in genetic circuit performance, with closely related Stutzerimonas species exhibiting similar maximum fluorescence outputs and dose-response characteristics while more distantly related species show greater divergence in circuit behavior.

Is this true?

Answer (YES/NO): NO